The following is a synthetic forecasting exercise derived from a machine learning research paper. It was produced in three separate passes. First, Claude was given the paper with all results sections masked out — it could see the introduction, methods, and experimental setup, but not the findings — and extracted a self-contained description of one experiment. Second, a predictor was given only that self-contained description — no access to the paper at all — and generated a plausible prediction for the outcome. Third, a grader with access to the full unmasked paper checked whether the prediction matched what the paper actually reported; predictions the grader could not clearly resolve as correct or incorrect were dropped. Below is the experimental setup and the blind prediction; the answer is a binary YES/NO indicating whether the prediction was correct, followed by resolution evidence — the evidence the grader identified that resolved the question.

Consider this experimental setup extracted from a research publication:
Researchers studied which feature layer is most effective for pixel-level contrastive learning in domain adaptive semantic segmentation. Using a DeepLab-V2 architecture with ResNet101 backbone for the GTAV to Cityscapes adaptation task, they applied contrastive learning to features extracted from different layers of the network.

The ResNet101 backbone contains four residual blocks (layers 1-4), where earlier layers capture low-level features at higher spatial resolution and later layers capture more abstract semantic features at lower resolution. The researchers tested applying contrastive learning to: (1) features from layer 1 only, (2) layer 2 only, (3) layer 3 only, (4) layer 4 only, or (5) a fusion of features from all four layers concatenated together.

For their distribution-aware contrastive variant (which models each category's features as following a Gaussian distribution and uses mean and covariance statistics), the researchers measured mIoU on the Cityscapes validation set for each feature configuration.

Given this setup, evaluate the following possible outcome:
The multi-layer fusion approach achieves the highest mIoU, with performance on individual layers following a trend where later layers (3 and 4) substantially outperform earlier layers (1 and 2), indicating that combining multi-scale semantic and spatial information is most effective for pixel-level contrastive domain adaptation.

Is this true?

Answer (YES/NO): NO